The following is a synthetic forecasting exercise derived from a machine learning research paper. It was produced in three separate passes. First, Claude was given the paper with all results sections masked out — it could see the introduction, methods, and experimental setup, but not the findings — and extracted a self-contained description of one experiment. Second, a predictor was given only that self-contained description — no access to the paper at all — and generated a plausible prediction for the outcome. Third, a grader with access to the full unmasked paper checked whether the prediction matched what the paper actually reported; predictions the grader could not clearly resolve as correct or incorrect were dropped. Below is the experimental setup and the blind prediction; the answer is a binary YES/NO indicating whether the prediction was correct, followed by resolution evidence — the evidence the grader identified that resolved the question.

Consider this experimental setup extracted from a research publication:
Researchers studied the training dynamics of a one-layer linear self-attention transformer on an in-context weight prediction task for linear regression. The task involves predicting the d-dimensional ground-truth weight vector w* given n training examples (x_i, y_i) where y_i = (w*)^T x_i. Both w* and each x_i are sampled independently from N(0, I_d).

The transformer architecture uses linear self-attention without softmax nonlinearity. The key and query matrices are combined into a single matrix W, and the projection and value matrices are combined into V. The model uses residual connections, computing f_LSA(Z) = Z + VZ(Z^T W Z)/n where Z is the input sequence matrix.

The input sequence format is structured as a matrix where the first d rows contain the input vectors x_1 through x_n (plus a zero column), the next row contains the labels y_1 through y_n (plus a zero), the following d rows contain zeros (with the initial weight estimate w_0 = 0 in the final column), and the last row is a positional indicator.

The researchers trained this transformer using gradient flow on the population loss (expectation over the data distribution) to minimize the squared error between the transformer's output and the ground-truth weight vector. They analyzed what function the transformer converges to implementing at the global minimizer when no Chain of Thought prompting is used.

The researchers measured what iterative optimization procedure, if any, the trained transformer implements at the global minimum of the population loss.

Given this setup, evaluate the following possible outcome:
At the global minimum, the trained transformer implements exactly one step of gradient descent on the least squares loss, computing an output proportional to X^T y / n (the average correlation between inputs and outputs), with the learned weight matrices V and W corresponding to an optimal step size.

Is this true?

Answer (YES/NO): YES